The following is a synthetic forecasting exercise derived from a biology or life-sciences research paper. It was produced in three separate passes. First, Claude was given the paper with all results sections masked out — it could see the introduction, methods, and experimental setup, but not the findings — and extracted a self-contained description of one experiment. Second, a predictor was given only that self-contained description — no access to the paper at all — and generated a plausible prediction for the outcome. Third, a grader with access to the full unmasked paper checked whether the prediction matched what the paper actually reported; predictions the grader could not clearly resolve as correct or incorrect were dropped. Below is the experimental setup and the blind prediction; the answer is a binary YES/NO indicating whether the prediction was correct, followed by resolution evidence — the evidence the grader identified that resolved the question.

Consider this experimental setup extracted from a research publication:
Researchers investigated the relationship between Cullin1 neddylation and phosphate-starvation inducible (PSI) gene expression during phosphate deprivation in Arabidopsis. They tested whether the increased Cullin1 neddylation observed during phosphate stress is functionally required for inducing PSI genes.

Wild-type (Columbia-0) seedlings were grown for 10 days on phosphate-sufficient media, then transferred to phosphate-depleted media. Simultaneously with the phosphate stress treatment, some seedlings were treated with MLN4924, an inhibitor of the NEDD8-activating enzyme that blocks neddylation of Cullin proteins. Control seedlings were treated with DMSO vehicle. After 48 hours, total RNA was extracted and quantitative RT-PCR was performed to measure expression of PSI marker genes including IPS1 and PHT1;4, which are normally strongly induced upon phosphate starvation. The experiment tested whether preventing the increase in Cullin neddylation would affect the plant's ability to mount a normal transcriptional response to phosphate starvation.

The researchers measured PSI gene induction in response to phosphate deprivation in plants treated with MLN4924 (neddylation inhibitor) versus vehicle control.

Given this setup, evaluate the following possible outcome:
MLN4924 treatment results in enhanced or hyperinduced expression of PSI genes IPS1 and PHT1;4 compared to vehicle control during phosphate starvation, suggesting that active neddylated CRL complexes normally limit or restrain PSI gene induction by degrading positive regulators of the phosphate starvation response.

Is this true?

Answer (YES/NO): NO